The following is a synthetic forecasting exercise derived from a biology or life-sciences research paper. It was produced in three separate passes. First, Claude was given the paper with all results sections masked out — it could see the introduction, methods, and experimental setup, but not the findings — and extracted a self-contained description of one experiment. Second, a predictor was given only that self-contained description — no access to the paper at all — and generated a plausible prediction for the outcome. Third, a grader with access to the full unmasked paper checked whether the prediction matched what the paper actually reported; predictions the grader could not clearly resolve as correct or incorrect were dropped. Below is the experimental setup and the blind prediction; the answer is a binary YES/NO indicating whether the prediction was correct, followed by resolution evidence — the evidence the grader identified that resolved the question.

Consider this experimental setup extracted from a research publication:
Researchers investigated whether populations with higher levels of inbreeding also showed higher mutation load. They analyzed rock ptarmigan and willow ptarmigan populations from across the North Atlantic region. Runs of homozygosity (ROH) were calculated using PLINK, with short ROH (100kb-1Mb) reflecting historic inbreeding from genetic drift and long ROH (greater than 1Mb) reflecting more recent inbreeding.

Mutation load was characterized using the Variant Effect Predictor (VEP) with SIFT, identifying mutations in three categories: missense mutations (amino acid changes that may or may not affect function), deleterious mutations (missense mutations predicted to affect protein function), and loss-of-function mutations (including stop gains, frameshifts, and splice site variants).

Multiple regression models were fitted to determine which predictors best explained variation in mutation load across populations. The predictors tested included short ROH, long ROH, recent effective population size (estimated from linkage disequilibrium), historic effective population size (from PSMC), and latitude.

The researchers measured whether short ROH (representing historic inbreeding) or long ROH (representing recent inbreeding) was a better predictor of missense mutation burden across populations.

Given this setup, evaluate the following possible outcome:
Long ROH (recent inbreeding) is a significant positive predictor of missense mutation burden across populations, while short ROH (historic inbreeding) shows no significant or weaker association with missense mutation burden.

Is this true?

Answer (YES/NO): NO